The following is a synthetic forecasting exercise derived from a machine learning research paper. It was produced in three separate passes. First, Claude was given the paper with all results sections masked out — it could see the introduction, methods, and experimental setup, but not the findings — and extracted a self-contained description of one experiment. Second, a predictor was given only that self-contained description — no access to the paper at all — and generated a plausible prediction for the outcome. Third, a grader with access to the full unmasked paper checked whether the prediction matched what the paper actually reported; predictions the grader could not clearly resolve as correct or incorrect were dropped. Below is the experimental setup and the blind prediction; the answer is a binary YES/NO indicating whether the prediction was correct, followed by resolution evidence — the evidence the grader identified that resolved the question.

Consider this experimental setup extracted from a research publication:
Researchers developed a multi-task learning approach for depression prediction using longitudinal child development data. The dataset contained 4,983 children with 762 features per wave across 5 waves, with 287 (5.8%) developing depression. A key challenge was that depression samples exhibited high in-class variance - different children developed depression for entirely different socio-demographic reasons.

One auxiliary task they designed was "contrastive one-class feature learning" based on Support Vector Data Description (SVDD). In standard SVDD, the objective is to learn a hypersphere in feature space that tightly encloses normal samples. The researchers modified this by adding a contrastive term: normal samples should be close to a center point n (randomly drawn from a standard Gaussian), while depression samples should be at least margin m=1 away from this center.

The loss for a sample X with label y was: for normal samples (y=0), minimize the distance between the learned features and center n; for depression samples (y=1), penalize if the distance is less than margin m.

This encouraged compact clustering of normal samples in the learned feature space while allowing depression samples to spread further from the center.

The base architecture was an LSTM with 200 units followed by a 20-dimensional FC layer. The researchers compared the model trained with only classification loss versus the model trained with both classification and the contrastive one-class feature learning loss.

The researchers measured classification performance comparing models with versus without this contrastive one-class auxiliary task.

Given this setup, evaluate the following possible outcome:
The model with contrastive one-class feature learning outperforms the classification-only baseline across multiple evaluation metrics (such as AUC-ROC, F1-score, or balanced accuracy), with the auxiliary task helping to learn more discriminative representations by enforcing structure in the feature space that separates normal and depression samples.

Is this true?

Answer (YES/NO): YES